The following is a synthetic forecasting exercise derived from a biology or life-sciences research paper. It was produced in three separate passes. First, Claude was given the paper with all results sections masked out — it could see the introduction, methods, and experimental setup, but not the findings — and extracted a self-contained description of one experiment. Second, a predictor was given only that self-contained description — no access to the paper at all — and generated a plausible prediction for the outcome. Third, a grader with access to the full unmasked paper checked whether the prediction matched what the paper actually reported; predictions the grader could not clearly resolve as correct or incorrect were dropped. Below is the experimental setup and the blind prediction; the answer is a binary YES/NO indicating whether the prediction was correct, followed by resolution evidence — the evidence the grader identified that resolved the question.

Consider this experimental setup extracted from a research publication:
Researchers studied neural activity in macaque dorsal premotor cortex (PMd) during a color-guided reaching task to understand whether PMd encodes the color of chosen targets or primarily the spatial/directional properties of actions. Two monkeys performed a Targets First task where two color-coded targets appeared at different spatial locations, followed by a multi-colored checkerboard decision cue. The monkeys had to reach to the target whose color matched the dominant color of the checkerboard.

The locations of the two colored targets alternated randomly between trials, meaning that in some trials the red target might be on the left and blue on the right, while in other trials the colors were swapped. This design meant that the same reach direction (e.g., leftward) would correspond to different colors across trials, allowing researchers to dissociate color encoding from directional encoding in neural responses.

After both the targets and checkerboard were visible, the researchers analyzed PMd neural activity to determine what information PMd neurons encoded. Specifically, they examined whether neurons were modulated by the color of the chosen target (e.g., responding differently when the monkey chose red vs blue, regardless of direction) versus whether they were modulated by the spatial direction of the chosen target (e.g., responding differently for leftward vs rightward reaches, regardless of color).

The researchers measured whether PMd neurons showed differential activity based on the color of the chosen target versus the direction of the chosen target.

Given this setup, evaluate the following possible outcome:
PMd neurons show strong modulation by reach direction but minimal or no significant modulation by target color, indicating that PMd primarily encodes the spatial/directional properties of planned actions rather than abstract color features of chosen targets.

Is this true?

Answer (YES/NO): YES